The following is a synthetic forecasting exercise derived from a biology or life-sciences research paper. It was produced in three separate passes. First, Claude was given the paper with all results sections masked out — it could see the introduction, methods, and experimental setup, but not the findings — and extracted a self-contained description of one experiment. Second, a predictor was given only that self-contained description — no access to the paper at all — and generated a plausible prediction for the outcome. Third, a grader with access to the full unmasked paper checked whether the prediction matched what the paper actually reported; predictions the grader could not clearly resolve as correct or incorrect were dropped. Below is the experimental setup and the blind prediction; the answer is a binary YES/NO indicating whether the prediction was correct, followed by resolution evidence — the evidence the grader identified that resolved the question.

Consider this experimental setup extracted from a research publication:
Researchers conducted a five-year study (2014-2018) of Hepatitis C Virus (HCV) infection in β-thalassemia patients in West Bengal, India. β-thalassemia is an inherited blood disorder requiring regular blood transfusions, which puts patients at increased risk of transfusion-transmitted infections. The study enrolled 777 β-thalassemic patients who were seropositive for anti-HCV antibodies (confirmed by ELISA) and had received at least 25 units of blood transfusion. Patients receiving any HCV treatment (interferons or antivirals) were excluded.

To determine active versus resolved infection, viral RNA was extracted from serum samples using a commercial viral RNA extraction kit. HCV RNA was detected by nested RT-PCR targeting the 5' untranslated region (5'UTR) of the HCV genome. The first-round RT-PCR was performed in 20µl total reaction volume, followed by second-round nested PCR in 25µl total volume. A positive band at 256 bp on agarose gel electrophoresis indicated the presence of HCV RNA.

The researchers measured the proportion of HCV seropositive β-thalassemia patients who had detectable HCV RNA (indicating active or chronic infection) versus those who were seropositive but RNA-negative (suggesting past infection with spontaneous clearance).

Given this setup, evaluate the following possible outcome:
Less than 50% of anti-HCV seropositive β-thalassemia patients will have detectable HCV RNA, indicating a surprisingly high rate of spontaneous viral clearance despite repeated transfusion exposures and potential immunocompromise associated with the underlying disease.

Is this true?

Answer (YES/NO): NO